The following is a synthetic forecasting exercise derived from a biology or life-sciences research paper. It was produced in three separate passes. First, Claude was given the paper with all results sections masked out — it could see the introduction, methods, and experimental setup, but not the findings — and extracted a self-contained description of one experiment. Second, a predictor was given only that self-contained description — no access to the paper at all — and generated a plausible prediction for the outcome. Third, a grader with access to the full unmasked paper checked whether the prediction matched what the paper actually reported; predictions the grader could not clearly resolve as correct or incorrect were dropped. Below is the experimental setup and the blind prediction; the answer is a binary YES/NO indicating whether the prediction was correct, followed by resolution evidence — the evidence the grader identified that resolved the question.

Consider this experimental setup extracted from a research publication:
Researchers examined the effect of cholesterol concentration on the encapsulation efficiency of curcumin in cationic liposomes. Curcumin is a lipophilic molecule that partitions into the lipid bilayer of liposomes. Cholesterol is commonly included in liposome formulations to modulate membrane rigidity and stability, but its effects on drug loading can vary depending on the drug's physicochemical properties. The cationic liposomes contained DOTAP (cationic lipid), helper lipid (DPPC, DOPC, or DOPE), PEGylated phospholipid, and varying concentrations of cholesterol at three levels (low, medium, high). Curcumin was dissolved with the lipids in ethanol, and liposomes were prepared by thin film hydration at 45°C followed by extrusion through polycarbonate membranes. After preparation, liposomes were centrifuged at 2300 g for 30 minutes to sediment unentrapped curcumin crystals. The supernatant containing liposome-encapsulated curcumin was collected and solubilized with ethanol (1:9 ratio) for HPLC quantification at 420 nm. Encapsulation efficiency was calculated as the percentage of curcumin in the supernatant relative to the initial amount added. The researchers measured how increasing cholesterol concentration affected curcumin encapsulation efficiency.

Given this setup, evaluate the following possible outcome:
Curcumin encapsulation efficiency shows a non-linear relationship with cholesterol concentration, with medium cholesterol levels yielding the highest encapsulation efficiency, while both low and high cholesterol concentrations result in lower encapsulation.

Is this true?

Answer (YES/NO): NO